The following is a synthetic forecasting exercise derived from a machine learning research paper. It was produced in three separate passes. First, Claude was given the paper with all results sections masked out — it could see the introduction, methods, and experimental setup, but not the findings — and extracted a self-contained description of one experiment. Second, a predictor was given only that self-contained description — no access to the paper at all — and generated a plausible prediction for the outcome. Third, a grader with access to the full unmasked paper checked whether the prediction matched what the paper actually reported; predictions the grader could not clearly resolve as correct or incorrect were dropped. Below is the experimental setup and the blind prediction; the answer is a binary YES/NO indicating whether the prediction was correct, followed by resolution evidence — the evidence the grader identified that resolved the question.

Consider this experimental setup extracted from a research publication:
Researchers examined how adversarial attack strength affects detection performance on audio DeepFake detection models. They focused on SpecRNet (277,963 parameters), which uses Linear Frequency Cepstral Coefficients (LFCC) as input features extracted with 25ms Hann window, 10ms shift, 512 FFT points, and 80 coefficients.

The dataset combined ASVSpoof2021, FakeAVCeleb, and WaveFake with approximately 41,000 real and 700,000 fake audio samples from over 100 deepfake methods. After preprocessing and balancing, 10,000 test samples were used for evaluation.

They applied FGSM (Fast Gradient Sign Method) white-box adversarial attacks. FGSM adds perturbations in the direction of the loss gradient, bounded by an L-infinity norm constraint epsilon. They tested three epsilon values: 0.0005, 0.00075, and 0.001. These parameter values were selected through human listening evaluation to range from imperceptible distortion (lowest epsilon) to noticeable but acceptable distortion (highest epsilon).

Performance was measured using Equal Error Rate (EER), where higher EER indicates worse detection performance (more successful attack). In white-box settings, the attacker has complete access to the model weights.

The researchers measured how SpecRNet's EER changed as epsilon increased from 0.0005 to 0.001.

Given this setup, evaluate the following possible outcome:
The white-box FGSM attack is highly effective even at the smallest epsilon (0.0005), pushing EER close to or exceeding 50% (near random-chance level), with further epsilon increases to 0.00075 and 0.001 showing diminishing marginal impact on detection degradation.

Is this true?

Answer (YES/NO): NO